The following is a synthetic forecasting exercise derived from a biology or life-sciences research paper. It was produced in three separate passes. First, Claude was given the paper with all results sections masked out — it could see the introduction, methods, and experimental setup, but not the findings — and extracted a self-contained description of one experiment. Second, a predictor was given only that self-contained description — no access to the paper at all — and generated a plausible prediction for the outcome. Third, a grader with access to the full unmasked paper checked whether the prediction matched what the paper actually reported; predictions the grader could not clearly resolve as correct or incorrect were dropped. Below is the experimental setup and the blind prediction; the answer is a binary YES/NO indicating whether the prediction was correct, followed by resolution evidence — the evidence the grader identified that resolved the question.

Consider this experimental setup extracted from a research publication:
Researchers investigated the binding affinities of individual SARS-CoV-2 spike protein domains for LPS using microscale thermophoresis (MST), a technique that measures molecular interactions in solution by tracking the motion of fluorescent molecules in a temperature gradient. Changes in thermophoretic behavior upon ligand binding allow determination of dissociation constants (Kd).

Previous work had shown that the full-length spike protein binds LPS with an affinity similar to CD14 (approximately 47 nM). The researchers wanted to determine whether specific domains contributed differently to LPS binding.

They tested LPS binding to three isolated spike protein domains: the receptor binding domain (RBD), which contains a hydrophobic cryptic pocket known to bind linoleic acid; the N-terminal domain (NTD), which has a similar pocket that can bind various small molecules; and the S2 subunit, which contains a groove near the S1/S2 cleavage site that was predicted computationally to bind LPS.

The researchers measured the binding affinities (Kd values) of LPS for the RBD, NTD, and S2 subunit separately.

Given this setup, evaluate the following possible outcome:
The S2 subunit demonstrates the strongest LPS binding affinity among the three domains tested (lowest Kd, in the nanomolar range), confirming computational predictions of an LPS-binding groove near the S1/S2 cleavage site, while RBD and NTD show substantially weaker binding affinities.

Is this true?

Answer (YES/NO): NO